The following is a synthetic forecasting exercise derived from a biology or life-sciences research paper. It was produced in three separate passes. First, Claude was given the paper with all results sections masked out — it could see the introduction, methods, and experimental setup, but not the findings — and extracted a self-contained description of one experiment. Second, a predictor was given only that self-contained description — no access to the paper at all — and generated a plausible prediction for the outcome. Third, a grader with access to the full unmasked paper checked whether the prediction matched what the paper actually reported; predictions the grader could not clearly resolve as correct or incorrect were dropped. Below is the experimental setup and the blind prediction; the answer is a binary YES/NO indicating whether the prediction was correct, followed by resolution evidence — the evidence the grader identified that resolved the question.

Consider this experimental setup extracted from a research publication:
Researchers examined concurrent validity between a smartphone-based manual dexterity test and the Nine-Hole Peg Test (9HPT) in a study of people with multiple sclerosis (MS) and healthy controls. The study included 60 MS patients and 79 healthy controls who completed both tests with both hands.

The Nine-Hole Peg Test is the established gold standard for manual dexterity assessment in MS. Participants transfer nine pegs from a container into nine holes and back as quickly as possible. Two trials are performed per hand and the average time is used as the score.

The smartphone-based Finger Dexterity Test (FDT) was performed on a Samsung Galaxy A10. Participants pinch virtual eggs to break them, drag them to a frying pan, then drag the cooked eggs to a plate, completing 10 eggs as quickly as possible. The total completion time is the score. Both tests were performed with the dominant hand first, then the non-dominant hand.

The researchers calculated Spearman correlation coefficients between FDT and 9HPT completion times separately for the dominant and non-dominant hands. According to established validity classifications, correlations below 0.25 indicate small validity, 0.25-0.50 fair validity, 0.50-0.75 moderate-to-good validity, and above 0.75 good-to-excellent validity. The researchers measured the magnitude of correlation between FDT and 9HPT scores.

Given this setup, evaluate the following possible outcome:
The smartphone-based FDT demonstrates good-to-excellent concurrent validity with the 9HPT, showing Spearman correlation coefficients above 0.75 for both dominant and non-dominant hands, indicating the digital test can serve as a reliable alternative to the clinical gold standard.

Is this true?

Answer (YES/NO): NO